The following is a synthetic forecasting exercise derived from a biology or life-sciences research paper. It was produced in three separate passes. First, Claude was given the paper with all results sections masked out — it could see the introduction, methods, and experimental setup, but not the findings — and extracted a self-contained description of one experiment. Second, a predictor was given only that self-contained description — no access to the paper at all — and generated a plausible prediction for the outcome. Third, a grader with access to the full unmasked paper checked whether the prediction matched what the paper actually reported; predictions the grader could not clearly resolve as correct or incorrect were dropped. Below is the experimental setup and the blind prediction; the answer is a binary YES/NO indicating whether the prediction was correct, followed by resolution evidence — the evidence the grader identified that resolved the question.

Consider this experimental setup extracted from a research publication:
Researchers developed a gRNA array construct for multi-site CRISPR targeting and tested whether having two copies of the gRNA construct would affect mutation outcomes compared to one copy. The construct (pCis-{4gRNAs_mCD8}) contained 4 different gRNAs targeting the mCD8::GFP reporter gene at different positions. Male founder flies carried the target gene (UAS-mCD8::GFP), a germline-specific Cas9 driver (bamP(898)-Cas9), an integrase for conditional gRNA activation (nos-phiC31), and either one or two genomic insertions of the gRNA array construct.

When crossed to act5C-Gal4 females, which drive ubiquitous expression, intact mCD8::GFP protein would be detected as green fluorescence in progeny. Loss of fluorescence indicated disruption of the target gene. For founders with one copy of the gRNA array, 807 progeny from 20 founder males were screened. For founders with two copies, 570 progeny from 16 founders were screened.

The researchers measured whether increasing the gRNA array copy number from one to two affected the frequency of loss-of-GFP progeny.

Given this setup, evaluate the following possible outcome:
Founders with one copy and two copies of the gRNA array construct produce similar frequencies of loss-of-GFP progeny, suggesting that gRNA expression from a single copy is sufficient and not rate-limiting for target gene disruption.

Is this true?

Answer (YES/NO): YES